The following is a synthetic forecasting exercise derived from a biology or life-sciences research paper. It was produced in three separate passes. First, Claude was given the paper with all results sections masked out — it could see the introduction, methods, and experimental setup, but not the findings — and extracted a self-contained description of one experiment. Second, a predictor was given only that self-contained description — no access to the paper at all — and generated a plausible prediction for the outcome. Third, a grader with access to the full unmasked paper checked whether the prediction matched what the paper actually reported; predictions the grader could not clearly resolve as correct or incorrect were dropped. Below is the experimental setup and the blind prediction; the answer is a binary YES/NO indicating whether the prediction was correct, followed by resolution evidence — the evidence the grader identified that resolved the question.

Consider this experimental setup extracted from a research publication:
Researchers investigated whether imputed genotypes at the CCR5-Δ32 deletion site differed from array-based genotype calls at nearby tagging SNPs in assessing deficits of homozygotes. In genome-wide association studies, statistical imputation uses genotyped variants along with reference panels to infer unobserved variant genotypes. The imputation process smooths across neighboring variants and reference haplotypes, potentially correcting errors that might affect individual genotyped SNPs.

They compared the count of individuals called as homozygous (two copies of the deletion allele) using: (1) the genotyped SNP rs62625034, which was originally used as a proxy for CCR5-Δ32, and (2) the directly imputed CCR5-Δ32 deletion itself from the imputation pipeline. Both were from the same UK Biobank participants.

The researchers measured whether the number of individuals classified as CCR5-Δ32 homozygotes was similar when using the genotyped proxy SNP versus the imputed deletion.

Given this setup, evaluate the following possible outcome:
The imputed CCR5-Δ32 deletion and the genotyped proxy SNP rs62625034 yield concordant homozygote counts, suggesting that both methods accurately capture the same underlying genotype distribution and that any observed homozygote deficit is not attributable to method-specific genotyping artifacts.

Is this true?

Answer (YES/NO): NO